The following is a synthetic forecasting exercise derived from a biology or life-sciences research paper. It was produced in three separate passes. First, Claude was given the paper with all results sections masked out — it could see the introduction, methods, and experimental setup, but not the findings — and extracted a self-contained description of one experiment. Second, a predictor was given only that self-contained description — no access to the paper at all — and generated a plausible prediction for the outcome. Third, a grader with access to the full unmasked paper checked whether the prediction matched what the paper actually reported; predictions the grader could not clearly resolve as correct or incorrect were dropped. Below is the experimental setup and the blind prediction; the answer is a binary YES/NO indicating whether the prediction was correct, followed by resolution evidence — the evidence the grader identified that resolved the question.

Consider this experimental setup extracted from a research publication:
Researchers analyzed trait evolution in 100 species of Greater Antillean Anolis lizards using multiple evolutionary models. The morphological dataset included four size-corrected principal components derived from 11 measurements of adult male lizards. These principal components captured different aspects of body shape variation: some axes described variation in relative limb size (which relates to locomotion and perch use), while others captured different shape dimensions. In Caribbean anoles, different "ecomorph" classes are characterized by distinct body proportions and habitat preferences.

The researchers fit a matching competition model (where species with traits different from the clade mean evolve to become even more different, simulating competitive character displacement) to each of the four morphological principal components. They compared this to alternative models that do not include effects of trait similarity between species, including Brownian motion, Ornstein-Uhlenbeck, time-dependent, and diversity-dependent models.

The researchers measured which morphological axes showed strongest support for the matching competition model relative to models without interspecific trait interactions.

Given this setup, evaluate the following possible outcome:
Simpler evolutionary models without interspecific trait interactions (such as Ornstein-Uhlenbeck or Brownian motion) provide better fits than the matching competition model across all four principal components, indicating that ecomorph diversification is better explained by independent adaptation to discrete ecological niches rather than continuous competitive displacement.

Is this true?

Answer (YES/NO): NO